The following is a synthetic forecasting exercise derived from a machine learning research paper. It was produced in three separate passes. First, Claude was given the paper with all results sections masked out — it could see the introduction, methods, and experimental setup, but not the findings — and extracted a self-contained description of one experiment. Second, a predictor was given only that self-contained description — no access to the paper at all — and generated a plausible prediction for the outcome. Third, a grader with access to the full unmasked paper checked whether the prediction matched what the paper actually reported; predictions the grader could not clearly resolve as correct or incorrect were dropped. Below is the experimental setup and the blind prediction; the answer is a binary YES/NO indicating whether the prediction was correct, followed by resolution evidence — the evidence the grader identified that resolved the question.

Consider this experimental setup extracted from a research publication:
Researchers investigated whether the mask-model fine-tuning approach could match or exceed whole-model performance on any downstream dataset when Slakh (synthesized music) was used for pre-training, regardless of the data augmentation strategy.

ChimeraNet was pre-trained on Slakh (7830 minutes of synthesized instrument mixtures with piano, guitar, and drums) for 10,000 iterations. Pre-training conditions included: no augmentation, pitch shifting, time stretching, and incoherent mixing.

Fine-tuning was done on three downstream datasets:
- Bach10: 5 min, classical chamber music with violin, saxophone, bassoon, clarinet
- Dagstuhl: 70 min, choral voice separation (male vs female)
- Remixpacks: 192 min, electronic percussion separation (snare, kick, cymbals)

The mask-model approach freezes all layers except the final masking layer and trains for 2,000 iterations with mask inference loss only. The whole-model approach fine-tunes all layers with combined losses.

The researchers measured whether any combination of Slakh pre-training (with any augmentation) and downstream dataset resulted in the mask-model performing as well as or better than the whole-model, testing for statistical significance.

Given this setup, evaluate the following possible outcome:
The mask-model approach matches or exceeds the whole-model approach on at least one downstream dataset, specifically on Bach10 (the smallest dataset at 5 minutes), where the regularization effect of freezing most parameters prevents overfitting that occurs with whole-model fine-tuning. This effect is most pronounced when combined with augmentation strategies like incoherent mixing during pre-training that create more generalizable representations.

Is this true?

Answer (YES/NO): NO